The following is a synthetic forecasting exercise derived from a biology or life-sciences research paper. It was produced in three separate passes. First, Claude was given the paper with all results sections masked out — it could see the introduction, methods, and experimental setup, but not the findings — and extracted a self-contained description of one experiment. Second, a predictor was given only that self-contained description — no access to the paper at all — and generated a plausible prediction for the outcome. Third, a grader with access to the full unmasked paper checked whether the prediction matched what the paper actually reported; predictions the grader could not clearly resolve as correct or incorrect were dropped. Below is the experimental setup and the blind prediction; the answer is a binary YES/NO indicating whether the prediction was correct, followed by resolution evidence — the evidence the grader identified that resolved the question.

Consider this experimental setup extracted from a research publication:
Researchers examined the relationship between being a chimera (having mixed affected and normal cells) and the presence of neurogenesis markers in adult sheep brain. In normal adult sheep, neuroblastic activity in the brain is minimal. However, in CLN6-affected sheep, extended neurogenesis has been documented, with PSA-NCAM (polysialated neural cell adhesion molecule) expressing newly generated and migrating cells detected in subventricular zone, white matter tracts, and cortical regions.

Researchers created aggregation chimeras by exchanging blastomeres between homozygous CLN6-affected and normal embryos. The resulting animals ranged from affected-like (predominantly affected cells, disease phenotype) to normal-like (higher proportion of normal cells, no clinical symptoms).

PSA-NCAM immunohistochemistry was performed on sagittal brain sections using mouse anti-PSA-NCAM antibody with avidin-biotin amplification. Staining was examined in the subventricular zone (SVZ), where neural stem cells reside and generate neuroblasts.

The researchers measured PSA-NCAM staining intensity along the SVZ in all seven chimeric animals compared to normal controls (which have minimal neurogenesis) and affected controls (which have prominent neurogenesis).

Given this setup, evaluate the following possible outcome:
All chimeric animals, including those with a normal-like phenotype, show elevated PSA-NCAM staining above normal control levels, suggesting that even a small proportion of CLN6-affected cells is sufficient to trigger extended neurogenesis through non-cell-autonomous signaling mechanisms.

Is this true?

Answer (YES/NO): YES